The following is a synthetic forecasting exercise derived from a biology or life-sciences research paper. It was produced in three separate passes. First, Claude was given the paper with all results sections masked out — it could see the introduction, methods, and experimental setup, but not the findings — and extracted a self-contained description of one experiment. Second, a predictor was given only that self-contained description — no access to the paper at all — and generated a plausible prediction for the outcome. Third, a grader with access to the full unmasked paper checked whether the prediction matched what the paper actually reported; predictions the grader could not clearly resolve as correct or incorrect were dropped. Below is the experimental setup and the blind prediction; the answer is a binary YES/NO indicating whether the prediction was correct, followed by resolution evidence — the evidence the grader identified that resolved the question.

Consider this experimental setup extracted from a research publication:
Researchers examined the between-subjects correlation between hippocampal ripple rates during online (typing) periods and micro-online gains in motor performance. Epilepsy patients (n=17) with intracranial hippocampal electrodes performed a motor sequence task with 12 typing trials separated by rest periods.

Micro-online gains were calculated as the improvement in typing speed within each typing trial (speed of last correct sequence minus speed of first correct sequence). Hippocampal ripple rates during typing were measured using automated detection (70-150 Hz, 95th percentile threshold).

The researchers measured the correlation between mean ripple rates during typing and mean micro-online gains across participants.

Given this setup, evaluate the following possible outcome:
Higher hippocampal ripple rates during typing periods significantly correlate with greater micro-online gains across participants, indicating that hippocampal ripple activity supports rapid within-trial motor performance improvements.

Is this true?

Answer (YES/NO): NO